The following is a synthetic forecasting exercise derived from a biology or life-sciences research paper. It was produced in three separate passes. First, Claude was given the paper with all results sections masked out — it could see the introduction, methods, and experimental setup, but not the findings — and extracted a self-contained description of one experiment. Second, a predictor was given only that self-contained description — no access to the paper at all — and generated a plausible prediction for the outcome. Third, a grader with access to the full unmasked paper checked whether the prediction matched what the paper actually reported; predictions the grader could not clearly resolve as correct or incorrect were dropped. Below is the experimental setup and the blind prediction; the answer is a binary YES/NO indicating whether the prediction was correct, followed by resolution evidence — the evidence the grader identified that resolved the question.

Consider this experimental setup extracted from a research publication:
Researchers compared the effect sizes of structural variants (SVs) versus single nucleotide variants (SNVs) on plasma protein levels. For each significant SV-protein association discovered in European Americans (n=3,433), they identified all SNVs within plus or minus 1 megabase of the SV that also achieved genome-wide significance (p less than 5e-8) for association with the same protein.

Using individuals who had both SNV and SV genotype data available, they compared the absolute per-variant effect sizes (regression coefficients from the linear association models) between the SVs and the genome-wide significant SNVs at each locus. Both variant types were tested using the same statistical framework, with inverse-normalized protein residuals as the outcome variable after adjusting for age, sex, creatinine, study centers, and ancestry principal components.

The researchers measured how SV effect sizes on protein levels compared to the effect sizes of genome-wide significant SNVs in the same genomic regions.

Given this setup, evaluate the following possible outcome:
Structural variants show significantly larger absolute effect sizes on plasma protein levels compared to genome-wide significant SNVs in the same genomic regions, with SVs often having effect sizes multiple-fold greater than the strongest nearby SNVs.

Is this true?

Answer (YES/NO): YES